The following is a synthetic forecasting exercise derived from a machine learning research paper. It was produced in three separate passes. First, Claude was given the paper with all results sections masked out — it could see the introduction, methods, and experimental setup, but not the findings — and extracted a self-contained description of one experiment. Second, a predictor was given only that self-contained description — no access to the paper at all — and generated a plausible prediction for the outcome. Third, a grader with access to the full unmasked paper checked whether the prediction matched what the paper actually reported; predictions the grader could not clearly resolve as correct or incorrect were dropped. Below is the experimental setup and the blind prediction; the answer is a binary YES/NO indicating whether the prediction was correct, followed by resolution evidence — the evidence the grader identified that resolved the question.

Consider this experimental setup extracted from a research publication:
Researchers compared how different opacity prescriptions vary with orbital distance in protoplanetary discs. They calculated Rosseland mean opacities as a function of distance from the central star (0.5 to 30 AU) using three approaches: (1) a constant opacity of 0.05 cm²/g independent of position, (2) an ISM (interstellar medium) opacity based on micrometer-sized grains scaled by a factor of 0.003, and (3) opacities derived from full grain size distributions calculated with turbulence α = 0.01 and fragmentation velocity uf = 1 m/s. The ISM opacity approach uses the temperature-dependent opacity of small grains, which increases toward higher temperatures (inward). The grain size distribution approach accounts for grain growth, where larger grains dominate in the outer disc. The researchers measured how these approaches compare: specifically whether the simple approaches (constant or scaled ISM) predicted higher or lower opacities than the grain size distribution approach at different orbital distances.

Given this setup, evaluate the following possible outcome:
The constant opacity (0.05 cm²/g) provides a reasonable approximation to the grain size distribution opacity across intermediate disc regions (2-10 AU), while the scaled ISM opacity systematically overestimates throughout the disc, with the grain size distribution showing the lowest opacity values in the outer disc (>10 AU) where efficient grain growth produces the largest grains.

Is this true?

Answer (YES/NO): NO